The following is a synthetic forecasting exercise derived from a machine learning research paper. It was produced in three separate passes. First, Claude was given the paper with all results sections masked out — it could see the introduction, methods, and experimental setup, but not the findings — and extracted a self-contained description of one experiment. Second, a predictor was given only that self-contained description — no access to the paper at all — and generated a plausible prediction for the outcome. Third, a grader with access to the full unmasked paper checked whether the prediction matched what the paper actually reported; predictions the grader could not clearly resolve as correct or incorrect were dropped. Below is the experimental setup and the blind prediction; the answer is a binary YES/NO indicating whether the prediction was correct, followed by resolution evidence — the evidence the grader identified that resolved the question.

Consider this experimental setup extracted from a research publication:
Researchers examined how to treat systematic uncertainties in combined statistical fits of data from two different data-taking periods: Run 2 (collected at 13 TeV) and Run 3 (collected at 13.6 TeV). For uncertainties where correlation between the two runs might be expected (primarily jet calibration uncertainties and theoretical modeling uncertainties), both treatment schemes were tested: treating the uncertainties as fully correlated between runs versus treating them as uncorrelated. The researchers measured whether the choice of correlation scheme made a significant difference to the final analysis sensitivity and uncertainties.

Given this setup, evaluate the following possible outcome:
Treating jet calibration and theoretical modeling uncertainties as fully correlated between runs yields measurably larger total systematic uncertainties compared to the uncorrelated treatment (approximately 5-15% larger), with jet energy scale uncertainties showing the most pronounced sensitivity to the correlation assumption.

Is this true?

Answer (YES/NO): NO